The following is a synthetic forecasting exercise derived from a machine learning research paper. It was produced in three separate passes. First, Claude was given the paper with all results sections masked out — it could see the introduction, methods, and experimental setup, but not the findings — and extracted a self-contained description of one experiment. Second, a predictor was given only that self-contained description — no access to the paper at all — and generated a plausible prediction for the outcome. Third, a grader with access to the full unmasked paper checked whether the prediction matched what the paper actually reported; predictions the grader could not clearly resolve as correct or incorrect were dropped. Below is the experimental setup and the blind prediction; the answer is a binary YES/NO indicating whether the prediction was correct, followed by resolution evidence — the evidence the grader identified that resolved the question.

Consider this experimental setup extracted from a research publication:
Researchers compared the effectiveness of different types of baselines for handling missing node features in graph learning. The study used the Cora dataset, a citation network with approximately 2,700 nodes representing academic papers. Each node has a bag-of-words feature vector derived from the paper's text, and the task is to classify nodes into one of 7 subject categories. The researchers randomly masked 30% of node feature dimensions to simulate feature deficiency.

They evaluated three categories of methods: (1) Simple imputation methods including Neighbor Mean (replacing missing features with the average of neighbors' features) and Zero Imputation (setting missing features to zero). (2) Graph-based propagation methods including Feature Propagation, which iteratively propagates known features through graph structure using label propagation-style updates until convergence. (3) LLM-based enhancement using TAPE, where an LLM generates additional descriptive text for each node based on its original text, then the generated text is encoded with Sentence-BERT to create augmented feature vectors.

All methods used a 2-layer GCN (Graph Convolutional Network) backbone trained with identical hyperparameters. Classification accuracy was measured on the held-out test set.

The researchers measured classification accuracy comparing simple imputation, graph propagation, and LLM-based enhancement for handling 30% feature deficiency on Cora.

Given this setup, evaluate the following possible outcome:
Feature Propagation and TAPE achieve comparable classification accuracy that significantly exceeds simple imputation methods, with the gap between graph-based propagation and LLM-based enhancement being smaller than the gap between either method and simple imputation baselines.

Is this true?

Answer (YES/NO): NO